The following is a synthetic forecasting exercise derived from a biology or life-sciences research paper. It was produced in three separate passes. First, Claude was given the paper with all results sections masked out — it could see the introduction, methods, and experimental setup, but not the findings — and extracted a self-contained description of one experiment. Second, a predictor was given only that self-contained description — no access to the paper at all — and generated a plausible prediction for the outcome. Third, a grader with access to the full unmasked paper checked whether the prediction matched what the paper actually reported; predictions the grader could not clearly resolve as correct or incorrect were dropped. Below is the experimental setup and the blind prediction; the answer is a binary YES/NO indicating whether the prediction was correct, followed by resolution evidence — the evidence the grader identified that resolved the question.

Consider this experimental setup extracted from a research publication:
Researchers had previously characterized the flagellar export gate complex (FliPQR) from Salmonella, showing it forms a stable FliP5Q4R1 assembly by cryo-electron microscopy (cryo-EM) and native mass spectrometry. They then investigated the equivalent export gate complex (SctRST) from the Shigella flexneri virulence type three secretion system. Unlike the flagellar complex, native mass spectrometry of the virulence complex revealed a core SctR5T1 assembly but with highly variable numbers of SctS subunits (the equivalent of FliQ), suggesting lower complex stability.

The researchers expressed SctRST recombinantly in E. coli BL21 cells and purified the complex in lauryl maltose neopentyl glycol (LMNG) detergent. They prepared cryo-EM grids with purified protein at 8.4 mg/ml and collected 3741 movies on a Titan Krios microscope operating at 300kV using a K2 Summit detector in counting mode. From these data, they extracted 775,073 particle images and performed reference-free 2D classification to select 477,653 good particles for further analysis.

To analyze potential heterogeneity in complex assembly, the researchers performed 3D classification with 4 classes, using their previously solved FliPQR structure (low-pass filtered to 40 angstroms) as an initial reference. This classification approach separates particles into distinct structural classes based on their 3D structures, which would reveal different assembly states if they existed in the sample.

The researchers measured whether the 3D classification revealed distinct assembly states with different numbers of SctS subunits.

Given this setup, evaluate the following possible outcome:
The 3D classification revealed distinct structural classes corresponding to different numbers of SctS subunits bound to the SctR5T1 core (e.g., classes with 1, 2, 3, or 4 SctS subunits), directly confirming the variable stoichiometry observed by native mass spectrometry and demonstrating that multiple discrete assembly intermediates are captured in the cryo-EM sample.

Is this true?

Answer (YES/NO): YES